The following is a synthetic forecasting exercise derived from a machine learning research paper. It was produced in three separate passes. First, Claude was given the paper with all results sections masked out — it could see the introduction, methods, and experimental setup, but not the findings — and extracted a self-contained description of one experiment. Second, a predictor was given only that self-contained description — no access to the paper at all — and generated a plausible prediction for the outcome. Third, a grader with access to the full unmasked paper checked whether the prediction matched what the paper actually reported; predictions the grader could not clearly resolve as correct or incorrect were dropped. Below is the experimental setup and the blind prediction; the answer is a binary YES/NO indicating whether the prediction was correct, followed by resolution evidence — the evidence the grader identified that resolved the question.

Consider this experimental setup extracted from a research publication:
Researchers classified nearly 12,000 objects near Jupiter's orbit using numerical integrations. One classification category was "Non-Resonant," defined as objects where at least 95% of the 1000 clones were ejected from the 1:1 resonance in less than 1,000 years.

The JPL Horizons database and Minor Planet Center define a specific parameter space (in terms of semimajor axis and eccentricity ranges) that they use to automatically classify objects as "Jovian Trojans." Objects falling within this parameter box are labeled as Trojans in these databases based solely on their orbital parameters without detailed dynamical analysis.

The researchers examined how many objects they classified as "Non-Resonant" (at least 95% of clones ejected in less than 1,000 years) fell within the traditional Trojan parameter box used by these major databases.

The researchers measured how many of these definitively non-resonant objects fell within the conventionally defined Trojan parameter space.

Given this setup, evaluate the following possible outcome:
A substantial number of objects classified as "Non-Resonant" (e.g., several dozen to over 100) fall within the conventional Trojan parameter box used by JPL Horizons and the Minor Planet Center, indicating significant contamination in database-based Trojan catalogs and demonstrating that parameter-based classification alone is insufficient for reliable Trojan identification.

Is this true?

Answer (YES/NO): NO